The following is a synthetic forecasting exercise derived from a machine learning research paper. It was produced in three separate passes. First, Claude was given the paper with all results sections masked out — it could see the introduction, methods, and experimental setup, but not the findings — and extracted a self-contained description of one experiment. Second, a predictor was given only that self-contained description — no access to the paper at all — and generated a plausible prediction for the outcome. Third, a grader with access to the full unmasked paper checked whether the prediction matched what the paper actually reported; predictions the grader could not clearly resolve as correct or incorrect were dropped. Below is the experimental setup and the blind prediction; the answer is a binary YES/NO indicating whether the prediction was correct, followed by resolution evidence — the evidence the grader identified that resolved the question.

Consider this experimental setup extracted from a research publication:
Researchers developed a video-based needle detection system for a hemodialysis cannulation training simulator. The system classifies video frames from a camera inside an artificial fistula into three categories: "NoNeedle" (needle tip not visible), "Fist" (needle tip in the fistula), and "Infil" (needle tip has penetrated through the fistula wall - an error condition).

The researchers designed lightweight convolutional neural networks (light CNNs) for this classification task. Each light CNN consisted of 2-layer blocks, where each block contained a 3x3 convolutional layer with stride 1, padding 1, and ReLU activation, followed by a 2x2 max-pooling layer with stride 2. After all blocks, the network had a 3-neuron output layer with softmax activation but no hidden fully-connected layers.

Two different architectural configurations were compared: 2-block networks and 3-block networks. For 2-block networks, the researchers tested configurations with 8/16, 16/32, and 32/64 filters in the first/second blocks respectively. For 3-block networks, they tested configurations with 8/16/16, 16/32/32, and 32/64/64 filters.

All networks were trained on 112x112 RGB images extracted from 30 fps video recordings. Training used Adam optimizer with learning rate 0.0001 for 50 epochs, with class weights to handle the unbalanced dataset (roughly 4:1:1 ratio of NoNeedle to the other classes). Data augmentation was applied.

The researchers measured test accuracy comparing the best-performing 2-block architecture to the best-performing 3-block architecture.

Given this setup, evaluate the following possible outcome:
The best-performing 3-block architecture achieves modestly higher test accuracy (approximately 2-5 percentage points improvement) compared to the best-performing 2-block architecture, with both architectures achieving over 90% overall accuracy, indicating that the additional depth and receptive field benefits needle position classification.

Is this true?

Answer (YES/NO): NO